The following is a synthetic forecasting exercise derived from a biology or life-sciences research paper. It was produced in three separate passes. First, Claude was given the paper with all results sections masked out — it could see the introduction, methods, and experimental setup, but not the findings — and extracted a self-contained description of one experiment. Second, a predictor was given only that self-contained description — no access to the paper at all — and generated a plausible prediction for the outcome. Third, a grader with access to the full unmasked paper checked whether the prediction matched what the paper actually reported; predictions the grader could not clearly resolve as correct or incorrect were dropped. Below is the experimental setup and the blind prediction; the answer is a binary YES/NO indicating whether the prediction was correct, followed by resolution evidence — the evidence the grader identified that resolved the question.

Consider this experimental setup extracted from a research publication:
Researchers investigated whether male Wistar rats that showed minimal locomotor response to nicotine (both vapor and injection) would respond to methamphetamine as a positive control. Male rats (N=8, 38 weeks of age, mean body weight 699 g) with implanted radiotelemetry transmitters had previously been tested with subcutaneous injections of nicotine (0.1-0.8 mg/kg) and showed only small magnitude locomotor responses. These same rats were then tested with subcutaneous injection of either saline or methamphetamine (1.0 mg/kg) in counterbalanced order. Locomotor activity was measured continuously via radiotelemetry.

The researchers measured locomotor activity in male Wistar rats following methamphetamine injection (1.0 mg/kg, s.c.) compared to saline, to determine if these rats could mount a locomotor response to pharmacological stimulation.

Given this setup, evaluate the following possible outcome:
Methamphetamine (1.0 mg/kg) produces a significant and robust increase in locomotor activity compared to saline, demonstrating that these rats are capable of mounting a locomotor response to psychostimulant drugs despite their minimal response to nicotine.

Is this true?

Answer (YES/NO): YES